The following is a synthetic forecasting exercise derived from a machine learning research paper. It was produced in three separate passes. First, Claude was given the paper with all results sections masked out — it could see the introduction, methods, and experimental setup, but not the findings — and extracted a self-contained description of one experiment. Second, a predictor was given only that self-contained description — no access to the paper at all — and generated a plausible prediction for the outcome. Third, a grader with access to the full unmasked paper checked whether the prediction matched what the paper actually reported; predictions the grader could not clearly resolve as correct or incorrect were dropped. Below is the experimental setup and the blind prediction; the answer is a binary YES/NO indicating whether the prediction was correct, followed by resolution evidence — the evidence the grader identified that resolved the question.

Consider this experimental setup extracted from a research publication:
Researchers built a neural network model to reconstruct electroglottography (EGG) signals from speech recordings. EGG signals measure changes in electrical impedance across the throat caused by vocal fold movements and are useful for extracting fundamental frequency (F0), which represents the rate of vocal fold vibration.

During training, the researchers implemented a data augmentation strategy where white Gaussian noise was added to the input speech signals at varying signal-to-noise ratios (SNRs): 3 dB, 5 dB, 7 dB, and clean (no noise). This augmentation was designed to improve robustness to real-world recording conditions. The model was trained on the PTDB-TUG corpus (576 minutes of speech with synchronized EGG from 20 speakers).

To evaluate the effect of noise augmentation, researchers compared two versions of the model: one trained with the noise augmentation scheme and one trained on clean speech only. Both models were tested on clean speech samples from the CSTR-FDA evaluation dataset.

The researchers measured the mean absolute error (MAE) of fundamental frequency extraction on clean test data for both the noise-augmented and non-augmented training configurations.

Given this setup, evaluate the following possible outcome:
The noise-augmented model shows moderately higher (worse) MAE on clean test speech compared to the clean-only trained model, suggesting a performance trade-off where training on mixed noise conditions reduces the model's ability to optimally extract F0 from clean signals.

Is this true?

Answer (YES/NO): NO